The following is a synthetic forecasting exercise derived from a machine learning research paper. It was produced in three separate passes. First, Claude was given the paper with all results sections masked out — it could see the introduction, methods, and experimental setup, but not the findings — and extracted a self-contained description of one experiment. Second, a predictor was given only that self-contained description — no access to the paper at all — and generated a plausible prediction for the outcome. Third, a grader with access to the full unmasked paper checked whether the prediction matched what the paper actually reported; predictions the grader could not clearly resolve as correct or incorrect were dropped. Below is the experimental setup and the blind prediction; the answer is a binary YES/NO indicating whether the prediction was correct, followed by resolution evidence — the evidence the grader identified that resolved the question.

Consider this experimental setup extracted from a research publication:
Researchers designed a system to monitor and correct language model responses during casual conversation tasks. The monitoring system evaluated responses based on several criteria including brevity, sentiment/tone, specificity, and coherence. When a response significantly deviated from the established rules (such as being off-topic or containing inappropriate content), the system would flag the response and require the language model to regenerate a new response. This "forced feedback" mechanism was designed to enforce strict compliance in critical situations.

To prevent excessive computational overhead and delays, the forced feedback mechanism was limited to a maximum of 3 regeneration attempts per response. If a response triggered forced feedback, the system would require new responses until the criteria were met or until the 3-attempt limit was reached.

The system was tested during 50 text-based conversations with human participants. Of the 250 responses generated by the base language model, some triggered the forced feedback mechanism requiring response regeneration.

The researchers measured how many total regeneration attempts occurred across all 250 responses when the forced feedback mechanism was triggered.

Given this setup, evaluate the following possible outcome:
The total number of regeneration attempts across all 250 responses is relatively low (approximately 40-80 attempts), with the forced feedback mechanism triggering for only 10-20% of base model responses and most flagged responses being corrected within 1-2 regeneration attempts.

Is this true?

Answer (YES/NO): NO